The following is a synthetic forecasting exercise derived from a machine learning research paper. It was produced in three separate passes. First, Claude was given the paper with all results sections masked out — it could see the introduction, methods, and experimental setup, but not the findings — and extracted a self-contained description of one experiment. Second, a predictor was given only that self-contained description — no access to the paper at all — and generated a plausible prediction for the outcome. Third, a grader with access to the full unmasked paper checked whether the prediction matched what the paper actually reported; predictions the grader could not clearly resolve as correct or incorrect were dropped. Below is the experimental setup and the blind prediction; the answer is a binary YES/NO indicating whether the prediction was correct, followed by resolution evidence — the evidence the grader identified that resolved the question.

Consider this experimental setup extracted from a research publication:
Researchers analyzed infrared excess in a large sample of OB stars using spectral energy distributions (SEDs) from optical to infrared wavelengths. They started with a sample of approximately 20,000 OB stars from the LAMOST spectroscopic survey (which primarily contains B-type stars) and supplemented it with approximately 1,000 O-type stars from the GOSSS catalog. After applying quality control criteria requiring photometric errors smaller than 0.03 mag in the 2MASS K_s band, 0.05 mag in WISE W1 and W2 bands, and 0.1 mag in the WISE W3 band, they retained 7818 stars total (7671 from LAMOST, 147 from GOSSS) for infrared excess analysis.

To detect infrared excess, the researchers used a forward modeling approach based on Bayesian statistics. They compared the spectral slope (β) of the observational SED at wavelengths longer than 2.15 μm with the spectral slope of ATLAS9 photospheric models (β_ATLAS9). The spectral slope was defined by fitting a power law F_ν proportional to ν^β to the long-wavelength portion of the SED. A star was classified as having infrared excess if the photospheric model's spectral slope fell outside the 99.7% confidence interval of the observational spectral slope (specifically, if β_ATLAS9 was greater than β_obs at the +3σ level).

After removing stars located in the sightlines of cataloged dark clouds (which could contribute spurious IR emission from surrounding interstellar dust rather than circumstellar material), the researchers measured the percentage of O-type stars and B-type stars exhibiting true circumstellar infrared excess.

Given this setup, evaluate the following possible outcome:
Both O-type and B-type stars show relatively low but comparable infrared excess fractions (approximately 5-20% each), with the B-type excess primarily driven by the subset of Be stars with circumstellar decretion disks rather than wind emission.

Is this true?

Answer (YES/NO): NO